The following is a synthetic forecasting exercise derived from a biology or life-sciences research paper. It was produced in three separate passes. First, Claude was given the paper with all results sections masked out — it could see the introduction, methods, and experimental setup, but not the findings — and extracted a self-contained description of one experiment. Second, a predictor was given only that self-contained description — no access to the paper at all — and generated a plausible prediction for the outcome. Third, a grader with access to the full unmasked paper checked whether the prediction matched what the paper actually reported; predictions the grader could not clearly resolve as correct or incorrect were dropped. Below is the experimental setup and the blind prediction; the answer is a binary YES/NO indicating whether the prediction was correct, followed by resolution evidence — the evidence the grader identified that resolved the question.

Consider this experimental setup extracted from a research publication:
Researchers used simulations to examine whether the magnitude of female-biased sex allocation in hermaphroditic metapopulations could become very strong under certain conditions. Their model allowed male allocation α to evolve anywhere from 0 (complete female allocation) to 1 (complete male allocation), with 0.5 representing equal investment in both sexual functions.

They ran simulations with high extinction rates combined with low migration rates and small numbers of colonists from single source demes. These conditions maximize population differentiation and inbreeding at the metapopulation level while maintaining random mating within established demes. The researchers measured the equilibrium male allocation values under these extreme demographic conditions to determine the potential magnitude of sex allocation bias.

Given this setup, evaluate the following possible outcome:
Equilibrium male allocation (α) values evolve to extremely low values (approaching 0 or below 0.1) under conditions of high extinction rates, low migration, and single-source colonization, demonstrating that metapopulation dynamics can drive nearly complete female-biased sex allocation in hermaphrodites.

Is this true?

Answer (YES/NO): YES